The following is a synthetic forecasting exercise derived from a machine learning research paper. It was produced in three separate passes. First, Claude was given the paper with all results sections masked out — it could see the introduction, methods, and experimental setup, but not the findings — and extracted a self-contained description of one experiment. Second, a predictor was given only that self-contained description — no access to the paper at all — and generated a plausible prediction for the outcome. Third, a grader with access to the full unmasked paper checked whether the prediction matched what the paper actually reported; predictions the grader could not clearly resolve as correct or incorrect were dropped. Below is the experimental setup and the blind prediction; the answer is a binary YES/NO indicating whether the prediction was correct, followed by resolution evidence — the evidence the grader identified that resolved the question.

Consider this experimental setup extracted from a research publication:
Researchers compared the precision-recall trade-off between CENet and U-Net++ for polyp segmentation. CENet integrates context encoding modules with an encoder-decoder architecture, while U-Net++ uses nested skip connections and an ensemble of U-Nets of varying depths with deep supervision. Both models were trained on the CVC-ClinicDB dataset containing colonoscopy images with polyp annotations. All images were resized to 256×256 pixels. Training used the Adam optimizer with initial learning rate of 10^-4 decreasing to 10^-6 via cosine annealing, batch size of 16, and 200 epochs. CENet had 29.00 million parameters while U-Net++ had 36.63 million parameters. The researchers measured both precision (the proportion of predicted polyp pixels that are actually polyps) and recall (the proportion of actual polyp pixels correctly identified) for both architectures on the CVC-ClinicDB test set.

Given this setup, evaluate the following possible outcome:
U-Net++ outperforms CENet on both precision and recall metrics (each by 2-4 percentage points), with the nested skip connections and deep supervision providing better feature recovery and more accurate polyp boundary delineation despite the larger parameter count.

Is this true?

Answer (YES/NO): NO